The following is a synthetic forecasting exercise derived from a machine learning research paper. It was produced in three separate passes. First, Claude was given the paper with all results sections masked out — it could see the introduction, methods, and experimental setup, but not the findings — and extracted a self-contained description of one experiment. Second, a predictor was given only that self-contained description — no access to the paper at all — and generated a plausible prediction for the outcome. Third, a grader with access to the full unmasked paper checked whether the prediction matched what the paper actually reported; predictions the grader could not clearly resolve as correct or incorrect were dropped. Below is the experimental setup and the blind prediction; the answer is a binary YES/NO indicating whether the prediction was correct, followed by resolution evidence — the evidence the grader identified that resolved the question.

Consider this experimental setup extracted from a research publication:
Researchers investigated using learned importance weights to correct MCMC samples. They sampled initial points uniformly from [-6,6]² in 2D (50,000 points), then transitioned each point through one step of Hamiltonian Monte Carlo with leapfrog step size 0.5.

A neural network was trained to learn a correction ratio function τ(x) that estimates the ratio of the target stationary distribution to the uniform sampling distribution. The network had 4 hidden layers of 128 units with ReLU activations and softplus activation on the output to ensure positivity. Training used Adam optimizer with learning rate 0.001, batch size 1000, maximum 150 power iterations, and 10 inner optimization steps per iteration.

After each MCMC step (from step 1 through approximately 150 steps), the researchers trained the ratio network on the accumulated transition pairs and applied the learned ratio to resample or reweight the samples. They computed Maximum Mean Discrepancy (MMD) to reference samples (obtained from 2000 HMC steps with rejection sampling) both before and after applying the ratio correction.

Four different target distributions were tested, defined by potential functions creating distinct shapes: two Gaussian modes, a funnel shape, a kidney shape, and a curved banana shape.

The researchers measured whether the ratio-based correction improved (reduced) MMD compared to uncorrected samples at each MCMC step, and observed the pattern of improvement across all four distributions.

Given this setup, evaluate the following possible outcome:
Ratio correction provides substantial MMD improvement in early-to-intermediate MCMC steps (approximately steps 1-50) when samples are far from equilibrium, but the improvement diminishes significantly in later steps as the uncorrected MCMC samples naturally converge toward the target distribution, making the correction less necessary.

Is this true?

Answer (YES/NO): NO